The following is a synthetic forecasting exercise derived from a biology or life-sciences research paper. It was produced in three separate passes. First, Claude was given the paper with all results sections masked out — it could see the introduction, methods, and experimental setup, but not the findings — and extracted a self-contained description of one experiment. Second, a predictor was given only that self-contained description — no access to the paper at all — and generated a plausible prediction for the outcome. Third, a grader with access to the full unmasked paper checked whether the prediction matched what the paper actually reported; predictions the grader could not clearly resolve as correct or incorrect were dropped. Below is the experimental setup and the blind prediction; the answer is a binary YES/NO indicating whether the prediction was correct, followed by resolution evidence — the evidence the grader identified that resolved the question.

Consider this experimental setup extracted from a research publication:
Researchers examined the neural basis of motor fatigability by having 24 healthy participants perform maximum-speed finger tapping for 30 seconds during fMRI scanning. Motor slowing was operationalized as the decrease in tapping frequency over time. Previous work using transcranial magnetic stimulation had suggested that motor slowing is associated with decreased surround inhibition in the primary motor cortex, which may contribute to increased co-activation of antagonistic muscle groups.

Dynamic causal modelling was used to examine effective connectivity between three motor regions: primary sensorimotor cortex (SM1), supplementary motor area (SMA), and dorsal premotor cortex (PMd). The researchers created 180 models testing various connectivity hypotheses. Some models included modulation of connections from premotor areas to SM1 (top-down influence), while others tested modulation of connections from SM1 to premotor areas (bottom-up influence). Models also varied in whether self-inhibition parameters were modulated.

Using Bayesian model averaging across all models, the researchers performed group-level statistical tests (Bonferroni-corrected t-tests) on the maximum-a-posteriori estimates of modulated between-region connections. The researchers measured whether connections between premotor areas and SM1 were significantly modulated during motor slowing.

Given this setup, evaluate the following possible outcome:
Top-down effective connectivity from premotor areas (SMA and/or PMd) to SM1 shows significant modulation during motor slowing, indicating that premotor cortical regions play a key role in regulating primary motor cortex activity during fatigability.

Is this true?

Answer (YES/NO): NO